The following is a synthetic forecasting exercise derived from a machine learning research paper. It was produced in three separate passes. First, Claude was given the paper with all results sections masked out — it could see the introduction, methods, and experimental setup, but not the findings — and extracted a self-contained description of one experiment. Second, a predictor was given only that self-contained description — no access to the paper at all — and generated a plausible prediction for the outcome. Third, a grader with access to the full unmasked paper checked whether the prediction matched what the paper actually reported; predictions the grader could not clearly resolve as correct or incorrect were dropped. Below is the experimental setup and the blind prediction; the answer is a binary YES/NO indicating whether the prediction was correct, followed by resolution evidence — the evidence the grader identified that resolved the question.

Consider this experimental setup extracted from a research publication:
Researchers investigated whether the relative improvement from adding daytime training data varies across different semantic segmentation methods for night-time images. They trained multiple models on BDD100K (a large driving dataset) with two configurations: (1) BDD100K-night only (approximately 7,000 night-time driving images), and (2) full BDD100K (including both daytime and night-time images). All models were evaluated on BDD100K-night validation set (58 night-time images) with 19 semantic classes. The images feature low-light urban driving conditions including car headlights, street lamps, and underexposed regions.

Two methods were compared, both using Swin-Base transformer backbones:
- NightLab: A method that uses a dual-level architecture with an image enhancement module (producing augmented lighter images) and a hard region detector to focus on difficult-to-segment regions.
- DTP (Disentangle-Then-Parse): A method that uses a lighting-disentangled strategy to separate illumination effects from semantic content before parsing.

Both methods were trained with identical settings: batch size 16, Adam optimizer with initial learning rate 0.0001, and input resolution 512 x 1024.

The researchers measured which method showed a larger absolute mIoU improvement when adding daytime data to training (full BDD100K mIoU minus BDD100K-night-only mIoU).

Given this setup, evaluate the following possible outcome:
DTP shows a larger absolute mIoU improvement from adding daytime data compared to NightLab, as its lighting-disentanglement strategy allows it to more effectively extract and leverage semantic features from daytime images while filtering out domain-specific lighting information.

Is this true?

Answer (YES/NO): YES